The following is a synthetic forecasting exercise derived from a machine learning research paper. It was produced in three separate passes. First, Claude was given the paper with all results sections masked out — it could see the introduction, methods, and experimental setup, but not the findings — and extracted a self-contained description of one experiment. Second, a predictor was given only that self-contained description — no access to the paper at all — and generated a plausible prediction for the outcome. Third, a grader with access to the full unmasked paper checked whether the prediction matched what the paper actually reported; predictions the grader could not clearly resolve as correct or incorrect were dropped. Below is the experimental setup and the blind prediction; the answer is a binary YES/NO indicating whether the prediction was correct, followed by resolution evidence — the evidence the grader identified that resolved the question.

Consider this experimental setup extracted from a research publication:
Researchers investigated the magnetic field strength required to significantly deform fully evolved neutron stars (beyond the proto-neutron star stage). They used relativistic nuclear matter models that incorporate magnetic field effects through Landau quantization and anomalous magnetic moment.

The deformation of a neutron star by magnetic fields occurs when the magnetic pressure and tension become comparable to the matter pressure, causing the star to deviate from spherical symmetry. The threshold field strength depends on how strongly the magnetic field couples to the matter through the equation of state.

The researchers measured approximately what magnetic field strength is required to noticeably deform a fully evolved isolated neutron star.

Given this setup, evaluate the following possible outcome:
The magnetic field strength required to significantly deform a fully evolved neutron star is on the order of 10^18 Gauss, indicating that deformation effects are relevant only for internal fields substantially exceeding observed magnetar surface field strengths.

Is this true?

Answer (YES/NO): NO